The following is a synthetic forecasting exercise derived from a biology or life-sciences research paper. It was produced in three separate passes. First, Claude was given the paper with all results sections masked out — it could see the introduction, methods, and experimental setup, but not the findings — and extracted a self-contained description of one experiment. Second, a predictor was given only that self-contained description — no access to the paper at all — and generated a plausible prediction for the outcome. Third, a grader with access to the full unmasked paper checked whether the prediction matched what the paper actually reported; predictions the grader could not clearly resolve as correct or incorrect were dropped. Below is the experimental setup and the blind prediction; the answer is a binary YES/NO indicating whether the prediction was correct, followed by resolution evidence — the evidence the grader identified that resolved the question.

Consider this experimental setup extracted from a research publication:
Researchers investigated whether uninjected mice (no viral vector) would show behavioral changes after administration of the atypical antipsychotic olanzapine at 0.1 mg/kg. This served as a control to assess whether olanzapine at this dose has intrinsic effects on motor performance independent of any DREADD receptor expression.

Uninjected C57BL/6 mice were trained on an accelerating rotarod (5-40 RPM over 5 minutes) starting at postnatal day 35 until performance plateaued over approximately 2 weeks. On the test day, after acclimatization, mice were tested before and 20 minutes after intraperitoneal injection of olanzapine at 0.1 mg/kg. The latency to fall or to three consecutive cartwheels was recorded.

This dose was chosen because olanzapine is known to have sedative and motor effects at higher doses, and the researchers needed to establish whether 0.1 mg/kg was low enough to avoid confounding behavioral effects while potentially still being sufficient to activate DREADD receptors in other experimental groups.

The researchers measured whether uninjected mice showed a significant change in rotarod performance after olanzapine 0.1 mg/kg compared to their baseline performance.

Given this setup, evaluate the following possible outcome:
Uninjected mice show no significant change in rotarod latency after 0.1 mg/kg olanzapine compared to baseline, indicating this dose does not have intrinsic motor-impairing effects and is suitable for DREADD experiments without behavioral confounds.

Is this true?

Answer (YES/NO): YES